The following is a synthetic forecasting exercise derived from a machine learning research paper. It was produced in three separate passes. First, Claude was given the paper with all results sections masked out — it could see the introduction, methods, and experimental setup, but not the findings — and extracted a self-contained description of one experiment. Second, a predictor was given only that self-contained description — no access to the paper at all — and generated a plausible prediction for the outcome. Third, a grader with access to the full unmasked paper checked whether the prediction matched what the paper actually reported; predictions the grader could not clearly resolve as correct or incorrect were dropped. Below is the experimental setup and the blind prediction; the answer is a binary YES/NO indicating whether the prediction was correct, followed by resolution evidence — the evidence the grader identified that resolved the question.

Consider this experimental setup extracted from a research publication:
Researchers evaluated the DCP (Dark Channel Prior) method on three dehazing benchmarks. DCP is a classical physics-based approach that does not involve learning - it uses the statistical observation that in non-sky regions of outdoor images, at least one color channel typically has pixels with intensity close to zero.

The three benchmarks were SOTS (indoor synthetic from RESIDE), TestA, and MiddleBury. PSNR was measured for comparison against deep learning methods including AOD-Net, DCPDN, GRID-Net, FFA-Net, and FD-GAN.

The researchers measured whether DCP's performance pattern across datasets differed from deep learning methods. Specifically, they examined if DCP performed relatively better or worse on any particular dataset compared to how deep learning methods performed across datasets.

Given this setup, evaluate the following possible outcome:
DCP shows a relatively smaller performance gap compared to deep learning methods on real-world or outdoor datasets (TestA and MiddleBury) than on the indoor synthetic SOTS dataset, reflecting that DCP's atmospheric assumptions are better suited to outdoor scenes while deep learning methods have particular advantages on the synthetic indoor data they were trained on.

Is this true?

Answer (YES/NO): NO